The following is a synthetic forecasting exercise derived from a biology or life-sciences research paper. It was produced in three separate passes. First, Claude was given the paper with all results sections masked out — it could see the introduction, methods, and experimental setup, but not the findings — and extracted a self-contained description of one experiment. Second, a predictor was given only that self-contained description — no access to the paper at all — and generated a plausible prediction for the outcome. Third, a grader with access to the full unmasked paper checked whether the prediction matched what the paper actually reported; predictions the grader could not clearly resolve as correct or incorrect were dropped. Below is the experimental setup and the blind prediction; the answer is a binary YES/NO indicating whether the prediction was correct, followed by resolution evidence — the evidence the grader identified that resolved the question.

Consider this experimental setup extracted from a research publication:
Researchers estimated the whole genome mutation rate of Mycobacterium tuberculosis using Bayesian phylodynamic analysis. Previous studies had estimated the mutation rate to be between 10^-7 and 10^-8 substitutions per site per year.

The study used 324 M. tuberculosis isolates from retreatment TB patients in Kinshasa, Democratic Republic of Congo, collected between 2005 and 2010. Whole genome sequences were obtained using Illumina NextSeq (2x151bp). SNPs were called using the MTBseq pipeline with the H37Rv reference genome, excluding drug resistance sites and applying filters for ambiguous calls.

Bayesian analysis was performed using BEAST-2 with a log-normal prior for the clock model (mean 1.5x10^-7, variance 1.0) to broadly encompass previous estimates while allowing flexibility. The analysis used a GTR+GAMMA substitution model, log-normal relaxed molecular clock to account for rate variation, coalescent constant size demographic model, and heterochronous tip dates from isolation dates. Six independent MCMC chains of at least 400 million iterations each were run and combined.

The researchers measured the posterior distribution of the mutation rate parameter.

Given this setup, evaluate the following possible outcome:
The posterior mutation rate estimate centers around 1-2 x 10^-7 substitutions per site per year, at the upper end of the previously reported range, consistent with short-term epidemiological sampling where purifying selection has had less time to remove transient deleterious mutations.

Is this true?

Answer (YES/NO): NO